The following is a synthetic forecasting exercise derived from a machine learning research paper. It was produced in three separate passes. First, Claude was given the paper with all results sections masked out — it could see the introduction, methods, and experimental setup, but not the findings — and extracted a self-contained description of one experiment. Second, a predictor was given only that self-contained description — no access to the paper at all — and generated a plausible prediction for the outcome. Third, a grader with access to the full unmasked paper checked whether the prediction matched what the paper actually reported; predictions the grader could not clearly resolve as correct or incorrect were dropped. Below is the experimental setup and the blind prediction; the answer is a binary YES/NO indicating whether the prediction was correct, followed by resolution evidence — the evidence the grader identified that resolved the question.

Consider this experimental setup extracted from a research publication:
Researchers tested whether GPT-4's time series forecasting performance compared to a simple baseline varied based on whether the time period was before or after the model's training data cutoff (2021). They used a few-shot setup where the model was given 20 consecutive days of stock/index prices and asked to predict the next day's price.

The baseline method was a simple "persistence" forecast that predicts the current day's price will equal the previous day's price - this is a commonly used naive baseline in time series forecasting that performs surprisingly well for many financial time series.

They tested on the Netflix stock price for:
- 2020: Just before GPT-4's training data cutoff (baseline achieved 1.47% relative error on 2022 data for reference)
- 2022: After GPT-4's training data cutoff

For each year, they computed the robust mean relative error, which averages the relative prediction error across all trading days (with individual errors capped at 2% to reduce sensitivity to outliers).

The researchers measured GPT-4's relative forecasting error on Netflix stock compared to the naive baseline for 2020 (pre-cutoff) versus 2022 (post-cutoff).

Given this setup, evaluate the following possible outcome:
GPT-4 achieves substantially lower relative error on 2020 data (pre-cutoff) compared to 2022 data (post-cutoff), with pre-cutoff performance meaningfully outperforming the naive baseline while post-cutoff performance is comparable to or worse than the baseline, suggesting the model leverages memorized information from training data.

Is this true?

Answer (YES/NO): YES